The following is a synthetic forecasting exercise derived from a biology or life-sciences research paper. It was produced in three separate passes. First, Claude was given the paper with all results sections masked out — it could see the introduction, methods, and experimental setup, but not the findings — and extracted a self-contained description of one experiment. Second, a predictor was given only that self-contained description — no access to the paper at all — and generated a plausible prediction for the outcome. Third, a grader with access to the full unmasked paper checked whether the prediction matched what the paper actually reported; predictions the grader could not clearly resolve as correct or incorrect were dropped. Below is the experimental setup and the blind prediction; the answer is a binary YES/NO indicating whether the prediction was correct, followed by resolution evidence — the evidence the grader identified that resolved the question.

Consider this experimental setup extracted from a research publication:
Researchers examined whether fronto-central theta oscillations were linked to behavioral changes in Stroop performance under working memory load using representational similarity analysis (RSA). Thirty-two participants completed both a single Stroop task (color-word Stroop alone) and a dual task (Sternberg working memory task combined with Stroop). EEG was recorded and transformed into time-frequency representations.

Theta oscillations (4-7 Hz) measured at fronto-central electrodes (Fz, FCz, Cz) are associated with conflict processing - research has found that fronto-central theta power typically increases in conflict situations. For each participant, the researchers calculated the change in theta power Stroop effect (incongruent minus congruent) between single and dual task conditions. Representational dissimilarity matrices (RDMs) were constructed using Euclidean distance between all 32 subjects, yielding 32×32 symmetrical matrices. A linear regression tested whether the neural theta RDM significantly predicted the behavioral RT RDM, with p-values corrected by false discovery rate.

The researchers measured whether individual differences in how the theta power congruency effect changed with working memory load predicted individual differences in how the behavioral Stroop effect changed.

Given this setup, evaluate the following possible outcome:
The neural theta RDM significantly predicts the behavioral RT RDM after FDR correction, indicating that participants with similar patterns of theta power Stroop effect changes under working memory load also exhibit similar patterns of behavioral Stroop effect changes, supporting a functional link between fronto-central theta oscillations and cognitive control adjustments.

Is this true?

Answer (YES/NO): YES